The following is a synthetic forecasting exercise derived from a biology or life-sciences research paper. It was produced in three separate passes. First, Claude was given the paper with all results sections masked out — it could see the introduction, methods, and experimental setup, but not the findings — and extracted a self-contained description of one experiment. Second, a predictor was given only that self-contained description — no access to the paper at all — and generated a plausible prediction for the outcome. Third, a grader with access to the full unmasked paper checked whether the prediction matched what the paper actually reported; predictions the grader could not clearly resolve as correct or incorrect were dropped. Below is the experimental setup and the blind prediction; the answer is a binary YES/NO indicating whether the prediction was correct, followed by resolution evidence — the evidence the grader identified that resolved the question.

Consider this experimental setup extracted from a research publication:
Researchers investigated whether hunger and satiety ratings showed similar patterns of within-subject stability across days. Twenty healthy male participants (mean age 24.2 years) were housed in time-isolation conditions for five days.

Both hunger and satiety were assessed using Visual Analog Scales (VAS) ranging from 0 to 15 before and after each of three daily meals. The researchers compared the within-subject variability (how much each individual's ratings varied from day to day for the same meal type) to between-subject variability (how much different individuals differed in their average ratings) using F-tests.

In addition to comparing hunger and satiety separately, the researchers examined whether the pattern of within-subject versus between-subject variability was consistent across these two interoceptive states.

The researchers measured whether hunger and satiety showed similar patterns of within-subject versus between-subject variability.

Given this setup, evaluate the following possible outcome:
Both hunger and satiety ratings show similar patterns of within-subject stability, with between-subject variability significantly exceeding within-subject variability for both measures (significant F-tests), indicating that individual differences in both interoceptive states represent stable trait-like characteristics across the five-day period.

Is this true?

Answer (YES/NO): YES